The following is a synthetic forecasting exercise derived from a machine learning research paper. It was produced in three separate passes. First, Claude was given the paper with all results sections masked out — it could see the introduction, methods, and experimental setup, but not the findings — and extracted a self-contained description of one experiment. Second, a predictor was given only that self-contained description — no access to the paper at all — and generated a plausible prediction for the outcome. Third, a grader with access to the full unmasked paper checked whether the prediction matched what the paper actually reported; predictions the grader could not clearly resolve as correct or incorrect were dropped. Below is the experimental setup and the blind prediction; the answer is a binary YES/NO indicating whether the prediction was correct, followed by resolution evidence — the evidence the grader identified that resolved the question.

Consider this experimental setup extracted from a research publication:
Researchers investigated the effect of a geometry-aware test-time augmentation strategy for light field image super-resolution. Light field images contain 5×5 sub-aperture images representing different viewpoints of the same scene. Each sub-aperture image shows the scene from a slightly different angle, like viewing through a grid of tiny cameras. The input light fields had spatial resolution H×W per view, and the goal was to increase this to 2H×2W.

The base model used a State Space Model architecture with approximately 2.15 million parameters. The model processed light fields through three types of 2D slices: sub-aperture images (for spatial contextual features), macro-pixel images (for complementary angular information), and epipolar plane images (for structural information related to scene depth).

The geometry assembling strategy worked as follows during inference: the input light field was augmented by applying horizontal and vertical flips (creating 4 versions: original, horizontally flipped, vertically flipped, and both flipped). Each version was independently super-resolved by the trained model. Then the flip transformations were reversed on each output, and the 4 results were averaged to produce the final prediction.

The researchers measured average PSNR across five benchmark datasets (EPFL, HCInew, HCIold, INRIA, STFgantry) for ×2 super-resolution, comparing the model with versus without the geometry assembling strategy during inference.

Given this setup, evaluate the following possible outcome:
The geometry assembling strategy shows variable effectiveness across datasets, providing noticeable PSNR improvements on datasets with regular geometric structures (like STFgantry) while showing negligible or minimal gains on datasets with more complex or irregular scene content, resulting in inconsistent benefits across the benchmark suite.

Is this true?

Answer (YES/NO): NO